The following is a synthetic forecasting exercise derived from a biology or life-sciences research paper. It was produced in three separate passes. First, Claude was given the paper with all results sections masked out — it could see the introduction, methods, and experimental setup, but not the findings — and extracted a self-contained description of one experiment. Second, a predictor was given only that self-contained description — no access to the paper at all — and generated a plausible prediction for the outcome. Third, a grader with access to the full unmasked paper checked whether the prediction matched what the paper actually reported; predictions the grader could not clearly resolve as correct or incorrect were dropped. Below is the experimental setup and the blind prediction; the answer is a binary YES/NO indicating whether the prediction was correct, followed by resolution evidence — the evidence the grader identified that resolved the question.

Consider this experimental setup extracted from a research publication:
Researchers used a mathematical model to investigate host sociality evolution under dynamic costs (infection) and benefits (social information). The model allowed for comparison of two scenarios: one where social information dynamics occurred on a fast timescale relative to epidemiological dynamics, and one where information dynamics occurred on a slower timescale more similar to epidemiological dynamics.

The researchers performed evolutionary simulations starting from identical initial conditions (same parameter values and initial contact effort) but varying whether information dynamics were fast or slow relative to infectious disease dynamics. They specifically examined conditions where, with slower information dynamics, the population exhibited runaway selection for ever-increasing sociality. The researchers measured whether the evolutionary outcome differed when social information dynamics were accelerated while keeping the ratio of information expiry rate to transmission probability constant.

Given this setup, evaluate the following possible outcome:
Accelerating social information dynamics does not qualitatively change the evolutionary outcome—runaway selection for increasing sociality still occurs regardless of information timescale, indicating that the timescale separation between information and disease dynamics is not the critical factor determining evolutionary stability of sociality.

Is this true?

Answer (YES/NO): NO